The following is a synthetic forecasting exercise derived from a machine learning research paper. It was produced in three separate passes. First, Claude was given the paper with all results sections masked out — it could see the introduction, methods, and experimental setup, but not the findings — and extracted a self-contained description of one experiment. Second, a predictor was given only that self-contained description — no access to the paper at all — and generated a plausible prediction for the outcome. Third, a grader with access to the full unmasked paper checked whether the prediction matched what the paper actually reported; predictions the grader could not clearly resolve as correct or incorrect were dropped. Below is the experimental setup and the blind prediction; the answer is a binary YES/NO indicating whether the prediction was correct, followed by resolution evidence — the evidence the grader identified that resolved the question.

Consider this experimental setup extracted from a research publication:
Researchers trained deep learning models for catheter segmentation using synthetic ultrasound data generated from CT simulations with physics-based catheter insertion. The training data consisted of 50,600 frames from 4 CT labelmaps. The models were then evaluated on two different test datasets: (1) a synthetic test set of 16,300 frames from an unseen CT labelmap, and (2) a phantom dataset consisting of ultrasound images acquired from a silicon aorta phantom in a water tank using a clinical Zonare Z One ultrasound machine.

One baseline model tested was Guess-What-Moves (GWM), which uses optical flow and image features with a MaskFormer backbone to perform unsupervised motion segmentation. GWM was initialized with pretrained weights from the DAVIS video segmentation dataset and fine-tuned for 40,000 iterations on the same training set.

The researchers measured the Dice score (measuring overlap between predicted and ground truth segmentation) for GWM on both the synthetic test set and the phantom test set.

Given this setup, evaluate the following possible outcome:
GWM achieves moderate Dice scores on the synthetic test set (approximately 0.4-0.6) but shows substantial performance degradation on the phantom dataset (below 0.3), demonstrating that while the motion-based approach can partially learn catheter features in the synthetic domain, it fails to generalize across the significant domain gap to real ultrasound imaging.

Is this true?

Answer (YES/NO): YES